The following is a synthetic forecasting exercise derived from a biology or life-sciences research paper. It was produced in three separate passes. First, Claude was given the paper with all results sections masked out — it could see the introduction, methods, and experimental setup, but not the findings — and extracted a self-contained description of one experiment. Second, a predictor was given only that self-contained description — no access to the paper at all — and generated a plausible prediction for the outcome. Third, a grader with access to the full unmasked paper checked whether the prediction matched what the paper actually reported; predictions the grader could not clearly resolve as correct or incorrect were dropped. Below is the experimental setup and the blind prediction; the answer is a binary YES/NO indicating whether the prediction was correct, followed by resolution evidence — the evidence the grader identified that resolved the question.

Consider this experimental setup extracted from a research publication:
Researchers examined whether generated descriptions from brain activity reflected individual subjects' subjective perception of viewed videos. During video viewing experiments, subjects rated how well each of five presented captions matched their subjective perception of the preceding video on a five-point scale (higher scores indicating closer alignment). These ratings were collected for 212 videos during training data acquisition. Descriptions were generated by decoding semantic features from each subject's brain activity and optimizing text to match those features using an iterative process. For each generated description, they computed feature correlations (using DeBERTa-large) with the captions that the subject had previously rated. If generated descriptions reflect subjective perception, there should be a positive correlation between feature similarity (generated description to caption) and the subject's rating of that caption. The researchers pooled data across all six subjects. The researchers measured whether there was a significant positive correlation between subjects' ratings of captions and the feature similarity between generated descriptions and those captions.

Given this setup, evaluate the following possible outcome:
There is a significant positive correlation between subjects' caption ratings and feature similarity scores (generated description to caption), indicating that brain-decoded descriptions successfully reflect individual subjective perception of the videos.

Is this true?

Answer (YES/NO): YES